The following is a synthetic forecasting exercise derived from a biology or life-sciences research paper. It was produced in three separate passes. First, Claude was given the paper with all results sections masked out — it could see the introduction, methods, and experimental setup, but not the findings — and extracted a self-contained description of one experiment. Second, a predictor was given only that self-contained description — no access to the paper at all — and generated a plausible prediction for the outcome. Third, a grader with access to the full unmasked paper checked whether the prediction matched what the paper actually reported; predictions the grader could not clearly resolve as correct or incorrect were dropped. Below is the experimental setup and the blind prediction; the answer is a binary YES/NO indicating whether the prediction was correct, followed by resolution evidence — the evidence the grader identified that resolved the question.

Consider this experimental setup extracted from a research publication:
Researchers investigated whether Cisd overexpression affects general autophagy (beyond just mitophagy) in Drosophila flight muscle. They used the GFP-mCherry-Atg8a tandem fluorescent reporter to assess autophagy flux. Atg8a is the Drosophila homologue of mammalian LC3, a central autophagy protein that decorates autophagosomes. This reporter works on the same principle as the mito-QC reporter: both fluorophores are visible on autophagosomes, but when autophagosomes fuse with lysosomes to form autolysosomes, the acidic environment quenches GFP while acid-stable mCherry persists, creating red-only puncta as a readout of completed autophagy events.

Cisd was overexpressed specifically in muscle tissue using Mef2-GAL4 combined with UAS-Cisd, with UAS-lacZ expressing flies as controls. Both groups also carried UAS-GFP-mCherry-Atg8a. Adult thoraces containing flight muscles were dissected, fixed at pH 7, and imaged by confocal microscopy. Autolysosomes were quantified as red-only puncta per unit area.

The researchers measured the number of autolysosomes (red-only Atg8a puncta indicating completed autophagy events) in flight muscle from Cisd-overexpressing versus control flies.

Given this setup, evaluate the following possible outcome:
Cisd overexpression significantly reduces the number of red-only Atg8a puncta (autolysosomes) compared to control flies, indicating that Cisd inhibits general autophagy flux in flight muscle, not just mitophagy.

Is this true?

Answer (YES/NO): YES